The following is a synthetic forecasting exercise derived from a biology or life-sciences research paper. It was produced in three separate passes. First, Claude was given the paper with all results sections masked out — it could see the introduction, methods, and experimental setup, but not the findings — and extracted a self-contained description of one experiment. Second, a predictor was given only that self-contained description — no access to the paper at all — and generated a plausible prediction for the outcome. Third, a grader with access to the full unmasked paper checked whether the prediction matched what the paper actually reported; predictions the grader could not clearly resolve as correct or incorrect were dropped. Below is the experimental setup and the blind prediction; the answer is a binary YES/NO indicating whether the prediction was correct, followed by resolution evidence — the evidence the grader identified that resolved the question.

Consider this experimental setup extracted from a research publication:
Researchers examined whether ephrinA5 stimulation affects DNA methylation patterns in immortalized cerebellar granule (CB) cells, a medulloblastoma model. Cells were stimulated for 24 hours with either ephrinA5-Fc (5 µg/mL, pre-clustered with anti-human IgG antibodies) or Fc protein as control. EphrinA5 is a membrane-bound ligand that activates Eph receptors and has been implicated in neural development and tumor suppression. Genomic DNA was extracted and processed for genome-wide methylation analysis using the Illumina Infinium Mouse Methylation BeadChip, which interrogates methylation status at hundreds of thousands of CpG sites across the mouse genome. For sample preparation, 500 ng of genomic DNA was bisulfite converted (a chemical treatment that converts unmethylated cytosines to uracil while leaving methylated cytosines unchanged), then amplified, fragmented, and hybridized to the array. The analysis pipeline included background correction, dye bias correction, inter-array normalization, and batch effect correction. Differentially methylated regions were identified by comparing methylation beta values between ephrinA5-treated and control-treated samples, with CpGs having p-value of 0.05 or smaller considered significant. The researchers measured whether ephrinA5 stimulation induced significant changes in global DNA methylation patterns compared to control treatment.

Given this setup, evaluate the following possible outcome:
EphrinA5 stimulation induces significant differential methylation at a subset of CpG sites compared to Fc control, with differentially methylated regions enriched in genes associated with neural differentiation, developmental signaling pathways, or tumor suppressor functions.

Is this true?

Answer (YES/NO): YES